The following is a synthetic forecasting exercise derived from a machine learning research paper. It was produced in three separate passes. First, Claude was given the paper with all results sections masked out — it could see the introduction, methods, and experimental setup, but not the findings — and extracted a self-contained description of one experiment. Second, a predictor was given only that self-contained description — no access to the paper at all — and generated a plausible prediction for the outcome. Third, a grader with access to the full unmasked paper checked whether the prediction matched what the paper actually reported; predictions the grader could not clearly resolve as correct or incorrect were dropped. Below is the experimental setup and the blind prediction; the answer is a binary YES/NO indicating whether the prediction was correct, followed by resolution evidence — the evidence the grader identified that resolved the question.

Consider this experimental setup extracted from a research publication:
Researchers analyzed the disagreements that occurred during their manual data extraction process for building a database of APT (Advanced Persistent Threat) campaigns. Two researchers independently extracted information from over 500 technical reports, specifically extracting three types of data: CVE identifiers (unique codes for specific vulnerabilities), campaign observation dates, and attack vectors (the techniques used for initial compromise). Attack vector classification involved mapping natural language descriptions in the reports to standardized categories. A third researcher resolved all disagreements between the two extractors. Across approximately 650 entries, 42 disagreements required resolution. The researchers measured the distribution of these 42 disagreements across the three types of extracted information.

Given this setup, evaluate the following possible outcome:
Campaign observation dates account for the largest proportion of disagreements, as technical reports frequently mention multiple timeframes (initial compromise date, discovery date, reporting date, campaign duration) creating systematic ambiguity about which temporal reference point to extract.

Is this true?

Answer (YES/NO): NO